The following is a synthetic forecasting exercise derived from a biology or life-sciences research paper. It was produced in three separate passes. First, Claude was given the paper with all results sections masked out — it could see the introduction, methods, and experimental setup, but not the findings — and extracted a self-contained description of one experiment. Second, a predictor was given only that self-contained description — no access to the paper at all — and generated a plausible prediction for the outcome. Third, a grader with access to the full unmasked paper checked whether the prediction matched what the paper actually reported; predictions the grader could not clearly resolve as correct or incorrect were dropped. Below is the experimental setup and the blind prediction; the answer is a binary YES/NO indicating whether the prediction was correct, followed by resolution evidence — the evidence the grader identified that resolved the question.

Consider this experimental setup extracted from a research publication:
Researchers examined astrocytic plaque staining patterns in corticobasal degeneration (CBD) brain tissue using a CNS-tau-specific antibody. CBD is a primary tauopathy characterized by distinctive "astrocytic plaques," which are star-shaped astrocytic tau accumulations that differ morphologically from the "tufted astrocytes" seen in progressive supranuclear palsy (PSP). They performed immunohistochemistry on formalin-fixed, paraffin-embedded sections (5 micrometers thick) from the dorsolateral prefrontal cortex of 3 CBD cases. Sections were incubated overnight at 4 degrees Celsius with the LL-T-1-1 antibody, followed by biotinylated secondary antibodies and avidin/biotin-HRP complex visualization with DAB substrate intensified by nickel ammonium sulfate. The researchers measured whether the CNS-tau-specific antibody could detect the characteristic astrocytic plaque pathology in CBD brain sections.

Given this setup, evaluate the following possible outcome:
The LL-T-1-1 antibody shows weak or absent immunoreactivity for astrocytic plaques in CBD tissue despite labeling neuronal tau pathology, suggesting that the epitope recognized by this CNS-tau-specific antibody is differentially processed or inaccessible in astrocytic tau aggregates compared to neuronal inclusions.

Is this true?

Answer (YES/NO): NO